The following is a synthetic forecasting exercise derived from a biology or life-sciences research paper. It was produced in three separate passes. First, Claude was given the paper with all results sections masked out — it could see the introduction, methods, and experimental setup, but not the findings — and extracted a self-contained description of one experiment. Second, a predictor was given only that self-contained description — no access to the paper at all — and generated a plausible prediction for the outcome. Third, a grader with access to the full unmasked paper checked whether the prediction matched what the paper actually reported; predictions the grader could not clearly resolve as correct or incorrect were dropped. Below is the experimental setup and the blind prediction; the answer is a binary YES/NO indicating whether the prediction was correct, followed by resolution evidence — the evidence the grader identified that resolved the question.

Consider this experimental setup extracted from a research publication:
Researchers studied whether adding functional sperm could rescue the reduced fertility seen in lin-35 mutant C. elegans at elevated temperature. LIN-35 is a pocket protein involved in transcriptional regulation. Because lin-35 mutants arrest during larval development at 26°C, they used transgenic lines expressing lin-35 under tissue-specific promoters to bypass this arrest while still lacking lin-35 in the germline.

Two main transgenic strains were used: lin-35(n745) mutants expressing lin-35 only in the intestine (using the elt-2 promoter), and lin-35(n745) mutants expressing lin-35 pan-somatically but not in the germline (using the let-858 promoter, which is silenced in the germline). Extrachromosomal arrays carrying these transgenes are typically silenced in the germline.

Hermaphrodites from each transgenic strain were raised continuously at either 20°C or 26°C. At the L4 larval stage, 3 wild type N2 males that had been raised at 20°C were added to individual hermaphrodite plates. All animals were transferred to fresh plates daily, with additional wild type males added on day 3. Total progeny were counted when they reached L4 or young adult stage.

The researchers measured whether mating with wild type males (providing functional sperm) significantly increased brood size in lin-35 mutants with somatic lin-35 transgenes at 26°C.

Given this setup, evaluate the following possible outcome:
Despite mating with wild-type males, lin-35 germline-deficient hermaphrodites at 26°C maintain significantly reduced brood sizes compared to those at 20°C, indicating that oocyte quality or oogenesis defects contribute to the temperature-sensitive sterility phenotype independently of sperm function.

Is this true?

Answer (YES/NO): YES